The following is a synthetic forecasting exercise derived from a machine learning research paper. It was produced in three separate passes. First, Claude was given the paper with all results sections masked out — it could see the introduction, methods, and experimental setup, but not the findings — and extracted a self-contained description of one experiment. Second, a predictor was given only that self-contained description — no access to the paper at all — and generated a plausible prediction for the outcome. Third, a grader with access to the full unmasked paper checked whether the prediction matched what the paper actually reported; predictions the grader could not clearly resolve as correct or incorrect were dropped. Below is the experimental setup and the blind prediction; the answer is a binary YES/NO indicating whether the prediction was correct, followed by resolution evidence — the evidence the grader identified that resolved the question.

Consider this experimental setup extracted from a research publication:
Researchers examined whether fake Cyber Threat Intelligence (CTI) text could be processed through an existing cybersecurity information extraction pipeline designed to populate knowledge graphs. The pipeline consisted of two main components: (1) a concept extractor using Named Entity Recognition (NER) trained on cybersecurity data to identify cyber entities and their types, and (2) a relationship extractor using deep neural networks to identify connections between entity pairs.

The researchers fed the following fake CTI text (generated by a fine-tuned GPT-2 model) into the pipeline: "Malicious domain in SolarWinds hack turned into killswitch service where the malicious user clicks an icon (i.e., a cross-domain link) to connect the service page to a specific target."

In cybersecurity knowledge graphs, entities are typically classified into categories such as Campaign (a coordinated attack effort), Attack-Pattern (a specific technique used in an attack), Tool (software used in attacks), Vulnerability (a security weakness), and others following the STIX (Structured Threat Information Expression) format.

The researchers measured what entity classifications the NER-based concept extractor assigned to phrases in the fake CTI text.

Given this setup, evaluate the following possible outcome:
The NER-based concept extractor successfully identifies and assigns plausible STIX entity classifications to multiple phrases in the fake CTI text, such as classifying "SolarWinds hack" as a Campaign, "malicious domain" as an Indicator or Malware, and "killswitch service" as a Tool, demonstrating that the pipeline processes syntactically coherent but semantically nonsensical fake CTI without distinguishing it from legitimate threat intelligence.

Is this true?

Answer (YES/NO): NO